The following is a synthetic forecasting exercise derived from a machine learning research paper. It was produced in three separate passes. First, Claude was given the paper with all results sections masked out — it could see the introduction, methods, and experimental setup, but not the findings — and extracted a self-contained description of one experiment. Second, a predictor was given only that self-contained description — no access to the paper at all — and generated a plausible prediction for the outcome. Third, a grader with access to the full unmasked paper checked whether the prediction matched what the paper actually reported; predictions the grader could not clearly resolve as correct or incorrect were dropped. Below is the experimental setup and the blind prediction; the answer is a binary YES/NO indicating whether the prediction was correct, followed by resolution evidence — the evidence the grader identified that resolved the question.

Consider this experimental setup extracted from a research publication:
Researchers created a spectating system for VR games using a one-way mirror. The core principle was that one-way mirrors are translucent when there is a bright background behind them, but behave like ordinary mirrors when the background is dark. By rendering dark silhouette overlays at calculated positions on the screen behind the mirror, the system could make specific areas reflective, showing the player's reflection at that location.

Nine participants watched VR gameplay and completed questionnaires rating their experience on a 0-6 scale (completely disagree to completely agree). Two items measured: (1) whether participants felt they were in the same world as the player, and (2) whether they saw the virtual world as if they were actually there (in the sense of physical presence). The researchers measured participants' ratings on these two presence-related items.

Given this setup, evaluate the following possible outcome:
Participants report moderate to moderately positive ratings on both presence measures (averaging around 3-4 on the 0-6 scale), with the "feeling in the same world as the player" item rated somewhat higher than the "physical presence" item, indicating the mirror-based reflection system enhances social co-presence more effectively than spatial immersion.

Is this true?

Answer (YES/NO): NO